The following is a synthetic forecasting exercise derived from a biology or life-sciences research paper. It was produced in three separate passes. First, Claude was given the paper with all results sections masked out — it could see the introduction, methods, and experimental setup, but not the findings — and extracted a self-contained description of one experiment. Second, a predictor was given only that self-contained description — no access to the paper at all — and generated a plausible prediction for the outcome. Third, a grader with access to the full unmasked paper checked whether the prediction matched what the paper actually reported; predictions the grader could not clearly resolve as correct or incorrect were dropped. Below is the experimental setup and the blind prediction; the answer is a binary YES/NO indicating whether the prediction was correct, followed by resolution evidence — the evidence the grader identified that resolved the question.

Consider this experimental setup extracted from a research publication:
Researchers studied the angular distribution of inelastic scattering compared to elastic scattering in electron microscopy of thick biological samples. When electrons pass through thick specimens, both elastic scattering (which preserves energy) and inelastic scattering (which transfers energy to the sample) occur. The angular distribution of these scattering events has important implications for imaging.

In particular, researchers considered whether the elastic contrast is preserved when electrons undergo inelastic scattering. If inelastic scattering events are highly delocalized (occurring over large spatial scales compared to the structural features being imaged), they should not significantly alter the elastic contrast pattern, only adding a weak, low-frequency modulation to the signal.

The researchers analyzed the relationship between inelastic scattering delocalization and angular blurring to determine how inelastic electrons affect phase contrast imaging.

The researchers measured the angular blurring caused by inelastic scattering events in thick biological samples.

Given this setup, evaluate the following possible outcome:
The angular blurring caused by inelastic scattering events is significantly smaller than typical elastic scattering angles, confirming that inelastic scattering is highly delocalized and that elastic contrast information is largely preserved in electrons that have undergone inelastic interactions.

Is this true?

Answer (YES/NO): YES